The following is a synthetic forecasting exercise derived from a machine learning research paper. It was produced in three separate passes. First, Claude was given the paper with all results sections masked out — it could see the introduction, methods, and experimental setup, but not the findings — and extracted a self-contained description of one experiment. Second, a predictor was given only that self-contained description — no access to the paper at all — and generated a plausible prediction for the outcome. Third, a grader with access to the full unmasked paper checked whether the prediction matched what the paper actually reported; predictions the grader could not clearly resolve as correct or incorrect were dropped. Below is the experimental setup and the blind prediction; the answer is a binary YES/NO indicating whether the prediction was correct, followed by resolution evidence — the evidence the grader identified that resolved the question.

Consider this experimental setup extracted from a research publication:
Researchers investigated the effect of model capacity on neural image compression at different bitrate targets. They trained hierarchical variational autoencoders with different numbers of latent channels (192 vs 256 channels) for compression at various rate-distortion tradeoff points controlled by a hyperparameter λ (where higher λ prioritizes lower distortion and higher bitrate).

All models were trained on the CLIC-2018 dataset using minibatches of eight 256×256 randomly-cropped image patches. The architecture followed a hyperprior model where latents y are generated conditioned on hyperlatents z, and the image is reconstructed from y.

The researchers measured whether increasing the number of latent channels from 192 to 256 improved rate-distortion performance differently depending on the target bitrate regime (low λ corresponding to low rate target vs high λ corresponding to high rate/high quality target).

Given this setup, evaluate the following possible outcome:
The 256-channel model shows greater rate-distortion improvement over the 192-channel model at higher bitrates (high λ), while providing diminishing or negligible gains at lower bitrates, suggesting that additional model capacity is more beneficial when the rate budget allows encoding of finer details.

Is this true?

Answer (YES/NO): YES